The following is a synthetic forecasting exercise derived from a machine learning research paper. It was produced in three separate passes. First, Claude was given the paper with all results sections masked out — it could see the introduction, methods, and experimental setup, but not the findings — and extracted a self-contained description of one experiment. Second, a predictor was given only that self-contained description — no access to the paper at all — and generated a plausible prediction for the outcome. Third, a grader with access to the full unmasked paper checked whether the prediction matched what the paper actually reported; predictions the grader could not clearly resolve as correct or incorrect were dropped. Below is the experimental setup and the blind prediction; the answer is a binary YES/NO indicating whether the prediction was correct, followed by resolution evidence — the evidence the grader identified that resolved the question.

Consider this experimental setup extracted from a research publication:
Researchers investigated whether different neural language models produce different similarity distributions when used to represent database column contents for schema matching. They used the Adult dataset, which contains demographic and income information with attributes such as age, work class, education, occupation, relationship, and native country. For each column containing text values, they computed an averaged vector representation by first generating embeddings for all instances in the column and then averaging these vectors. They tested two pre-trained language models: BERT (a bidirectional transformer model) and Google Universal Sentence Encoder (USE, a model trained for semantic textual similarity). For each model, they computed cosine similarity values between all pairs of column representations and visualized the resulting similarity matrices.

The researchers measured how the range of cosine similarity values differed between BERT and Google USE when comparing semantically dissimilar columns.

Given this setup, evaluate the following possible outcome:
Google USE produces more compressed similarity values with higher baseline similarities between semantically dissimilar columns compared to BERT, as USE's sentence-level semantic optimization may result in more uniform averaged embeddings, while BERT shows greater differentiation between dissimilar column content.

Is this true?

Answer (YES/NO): NO